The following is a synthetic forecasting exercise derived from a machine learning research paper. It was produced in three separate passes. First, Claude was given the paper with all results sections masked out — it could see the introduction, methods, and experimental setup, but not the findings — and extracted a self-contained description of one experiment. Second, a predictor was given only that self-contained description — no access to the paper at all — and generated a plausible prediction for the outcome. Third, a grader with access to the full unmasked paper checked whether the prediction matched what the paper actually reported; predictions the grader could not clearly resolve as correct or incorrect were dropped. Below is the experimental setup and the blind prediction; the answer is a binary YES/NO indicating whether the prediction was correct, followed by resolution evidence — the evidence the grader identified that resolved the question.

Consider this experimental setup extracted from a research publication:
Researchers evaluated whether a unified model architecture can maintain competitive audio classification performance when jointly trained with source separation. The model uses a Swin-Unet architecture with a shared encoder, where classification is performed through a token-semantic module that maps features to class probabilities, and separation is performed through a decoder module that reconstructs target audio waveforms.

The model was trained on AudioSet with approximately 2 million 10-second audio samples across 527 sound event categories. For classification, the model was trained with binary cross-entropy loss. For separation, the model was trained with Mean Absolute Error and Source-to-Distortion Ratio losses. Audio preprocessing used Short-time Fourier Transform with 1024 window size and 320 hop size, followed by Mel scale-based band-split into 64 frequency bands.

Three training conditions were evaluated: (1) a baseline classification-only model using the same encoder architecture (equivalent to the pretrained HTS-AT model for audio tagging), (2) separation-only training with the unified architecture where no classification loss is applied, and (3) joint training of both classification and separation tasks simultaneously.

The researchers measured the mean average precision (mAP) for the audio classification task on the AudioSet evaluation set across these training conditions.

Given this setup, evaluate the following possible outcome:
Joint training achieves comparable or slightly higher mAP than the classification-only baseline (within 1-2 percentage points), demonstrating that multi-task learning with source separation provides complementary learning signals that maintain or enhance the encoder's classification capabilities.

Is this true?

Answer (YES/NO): NO